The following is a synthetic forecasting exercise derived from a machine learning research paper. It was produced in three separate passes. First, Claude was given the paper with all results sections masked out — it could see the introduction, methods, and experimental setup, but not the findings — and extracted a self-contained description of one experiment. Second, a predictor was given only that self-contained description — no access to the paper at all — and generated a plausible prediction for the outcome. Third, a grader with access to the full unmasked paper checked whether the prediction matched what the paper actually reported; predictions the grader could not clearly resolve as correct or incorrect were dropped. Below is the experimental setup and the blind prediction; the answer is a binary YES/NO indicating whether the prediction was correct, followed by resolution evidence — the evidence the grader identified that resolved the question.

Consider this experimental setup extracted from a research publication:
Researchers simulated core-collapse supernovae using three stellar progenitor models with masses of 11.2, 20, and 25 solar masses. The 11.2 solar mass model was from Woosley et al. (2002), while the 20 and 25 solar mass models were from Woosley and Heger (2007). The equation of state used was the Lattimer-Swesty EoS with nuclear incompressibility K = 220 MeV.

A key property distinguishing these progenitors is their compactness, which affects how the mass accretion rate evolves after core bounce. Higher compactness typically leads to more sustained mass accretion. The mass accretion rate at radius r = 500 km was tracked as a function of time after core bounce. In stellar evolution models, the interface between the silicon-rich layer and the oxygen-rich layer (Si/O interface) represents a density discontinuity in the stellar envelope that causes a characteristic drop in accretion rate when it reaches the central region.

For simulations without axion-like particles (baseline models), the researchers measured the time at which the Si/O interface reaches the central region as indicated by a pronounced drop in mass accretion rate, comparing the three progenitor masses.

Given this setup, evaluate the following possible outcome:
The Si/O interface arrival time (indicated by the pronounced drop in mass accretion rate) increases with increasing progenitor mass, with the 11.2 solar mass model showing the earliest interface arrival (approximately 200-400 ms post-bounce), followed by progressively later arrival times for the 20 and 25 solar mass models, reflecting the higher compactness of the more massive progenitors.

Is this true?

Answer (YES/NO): NO